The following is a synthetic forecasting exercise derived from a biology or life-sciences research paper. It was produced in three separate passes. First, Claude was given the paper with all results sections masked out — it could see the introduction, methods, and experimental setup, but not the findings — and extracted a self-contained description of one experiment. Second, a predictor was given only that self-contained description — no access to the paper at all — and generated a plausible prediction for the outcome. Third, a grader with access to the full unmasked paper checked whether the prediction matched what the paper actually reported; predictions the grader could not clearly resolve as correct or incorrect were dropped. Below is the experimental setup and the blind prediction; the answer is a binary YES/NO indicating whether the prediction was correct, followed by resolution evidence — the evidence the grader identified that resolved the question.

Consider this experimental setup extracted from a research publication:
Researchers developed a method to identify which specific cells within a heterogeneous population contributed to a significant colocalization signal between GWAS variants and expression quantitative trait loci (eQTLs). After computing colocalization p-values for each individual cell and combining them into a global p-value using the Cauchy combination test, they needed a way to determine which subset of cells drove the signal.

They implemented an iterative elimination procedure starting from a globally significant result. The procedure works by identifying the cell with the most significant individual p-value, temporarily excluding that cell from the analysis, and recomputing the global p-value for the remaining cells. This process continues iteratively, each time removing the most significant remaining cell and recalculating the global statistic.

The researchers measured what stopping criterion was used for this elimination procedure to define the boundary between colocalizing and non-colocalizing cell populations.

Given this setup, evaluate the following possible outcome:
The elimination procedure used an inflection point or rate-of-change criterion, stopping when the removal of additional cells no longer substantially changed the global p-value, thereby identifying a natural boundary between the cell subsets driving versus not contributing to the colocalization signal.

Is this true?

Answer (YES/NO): NO